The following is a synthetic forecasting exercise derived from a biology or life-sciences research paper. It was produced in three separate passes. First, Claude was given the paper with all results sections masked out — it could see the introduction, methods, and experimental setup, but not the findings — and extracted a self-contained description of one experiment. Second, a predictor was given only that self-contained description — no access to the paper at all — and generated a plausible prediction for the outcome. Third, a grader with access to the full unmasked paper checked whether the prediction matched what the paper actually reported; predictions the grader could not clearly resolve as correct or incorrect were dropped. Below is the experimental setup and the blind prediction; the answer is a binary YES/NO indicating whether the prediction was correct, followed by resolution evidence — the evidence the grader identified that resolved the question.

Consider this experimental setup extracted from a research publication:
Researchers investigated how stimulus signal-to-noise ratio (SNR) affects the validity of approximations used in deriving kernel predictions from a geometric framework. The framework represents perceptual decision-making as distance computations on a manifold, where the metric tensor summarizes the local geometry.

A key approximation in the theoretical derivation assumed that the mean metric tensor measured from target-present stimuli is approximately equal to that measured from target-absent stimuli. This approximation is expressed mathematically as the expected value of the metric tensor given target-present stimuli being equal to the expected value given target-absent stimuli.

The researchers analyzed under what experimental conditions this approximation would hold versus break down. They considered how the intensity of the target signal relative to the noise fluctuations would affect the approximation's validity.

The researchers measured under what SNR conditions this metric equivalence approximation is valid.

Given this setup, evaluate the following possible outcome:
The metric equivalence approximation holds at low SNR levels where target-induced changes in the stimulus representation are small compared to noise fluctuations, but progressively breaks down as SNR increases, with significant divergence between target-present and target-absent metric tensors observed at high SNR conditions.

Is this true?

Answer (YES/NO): YES